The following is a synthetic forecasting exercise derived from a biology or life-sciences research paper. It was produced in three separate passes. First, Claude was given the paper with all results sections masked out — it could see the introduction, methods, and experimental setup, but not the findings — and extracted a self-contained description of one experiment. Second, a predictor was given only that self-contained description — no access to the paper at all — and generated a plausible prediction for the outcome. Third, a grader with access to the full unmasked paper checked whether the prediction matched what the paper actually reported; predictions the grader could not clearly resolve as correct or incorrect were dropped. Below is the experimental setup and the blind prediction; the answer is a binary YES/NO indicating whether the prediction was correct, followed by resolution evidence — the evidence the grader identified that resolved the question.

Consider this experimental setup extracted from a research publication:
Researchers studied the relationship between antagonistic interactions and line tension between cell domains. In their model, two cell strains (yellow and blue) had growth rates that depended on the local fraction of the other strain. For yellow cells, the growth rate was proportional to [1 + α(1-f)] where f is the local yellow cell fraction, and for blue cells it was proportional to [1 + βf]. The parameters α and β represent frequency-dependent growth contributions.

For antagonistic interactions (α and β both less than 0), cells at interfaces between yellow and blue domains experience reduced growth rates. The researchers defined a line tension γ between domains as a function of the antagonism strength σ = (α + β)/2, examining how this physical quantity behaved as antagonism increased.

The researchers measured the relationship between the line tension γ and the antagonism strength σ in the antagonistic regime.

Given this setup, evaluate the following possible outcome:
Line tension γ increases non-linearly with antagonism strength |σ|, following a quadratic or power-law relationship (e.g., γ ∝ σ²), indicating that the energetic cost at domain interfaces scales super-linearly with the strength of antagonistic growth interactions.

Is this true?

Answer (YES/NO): NO